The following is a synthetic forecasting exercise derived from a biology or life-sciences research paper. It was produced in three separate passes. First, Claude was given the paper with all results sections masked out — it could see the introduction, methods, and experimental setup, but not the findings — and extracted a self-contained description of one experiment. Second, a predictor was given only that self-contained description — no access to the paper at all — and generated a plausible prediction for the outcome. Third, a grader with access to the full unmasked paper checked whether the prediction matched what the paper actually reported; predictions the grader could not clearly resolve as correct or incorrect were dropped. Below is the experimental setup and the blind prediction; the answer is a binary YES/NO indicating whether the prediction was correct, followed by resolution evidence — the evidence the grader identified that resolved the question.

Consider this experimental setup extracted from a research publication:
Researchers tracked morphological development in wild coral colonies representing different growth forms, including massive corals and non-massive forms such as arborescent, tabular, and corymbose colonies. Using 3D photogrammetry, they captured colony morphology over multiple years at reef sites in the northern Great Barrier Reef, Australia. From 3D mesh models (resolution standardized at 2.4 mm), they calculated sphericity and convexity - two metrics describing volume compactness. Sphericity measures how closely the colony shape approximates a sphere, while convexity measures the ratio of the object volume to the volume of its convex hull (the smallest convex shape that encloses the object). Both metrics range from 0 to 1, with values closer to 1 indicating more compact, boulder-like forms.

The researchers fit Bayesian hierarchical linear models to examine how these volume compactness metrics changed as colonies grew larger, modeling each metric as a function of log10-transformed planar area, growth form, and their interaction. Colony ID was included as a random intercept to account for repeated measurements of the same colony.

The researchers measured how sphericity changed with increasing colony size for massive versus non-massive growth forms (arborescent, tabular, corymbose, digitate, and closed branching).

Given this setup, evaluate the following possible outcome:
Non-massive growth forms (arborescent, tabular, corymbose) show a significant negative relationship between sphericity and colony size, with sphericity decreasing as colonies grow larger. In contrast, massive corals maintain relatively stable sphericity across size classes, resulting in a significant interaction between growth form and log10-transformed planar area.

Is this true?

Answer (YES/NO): YES